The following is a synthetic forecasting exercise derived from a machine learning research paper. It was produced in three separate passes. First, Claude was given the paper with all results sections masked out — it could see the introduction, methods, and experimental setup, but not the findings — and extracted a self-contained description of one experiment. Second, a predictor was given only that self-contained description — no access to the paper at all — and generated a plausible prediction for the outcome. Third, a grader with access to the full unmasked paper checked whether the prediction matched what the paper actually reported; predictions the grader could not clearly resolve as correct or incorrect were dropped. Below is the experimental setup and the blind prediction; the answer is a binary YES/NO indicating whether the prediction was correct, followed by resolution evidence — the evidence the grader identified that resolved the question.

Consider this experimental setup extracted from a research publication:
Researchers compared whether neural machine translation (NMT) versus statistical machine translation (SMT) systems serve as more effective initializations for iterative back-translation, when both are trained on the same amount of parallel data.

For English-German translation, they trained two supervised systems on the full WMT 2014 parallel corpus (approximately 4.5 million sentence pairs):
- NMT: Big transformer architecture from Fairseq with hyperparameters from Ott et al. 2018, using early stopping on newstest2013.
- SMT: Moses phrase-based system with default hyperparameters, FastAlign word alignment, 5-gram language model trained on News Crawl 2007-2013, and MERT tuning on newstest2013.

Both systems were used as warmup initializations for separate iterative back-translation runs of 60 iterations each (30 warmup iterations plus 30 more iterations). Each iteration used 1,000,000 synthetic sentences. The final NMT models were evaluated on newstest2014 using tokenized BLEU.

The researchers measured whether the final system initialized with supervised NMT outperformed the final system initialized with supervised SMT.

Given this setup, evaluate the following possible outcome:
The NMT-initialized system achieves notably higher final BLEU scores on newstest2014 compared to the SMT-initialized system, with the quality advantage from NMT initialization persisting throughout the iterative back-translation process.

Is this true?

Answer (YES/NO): NO